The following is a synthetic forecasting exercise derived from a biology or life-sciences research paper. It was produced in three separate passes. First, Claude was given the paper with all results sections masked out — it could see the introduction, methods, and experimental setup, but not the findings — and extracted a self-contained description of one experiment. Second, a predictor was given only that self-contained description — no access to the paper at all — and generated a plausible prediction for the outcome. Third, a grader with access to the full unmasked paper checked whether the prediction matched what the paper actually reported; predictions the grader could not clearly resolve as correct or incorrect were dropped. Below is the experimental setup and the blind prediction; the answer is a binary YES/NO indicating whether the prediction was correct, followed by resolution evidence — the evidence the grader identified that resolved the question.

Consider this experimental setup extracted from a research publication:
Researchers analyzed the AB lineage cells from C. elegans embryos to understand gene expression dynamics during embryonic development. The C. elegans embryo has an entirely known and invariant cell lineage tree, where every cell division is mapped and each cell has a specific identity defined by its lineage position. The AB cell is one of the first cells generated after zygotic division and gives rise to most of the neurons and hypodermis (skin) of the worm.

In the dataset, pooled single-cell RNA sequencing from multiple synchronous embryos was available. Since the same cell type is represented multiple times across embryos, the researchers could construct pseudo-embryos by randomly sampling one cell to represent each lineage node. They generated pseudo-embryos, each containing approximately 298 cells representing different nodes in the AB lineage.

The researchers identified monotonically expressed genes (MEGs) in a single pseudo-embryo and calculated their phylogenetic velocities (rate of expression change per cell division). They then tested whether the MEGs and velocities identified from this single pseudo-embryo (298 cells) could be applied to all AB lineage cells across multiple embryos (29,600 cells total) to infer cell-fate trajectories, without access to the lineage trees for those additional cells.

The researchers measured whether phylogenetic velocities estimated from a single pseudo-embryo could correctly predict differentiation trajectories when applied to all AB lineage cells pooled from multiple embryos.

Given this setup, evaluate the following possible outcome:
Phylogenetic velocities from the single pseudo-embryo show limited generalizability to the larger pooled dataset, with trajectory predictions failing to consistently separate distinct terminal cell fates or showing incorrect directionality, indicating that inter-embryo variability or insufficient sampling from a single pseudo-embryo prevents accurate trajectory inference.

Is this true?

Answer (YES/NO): NO